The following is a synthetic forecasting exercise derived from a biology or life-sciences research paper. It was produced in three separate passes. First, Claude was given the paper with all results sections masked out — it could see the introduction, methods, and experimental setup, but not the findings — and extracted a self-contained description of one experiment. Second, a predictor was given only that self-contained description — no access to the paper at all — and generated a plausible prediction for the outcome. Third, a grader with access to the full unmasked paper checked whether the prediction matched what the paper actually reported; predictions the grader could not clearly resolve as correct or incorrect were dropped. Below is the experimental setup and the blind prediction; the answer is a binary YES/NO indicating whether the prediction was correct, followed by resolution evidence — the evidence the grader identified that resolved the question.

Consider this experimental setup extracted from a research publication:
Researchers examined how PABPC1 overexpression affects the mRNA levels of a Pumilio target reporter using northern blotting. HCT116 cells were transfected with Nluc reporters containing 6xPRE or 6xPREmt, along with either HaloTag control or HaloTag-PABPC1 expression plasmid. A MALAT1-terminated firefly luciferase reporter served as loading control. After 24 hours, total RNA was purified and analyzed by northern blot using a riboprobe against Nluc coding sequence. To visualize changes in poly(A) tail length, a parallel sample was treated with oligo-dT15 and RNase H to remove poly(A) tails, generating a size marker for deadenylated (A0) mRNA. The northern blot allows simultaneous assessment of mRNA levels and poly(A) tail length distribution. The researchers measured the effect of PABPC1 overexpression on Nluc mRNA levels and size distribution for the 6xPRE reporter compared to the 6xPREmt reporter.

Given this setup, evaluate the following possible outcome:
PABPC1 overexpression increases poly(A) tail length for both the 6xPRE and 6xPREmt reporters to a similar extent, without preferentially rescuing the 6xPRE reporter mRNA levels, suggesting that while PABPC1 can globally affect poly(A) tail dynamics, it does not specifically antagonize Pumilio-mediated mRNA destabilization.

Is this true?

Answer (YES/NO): NO